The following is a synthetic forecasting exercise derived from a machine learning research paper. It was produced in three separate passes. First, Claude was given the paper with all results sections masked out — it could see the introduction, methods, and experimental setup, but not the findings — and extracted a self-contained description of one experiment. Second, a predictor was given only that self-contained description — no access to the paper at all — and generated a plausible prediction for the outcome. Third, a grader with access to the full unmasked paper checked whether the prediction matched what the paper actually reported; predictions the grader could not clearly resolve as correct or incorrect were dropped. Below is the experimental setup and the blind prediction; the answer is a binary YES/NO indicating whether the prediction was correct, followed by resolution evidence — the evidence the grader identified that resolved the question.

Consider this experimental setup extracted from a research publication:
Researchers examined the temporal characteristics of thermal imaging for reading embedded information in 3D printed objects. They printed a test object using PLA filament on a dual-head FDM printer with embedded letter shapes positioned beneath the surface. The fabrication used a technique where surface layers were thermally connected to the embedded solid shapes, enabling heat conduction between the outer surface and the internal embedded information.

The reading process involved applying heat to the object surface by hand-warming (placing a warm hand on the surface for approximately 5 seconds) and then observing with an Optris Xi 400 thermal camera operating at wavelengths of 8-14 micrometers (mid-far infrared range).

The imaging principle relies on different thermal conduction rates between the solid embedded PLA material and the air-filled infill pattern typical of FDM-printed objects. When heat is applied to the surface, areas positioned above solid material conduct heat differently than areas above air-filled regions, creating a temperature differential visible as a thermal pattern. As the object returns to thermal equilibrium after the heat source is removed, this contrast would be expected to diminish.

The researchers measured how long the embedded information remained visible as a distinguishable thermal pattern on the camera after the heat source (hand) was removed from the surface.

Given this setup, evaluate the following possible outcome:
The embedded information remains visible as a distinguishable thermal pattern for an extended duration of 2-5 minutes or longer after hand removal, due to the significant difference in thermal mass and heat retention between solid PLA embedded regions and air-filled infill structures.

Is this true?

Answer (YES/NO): NO